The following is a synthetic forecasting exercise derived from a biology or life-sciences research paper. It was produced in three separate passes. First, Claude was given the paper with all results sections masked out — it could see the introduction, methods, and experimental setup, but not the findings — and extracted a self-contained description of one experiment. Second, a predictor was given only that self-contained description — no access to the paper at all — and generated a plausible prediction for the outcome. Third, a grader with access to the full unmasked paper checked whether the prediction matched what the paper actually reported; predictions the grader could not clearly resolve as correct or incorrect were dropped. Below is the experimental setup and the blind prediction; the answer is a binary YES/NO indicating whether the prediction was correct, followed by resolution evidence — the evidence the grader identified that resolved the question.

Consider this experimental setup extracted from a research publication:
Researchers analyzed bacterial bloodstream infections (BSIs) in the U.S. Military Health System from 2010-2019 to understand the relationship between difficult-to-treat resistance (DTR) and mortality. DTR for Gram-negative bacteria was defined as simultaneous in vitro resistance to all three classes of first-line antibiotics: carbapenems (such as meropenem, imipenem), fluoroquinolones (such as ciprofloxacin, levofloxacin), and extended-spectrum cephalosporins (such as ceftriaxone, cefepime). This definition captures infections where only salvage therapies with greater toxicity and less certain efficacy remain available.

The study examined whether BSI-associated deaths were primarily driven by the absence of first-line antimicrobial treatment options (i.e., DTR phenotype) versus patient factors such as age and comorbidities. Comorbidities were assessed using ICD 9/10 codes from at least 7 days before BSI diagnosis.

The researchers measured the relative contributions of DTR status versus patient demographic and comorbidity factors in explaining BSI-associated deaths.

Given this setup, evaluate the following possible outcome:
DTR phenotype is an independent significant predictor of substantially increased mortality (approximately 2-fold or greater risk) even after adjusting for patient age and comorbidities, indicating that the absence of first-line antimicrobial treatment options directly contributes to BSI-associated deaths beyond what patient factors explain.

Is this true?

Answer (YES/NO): NO